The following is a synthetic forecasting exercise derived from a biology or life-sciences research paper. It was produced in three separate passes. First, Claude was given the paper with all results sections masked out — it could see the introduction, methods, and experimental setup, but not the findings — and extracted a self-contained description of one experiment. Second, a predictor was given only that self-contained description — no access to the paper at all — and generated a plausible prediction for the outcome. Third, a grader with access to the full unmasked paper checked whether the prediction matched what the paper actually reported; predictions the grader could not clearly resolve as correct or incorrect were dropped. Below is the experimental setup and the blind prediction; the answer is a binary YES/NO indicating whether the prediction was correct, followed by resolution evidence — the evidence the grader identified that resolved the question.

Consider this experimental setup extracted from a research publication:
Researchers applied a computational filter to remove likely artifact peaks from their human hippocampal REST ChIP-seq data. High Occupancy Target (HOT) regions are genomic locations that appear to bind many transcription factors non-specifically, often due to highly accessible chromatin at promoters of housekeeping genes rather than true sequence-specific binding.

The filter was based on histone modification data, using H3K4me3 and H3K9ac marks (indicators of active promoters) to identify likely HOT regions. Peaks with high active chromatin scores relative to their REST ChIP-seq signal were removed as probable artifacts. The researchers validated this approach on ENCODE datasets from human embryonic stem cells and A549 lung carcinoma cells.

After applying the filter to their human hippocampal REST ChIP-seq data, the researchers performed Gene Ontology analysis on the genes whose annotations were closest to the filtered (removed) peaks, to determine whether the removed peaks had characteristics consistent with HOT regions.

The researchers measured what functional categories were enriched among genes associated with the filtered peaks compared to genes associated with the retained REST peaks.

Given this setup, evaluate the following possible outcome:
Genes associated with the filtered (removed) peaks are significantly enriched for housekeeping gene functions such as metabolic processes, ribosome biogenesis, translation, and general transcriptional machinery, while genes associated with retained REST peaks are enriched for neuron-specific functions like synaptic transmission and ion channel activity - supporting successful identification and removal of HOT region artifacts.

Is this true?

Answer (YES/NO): YES